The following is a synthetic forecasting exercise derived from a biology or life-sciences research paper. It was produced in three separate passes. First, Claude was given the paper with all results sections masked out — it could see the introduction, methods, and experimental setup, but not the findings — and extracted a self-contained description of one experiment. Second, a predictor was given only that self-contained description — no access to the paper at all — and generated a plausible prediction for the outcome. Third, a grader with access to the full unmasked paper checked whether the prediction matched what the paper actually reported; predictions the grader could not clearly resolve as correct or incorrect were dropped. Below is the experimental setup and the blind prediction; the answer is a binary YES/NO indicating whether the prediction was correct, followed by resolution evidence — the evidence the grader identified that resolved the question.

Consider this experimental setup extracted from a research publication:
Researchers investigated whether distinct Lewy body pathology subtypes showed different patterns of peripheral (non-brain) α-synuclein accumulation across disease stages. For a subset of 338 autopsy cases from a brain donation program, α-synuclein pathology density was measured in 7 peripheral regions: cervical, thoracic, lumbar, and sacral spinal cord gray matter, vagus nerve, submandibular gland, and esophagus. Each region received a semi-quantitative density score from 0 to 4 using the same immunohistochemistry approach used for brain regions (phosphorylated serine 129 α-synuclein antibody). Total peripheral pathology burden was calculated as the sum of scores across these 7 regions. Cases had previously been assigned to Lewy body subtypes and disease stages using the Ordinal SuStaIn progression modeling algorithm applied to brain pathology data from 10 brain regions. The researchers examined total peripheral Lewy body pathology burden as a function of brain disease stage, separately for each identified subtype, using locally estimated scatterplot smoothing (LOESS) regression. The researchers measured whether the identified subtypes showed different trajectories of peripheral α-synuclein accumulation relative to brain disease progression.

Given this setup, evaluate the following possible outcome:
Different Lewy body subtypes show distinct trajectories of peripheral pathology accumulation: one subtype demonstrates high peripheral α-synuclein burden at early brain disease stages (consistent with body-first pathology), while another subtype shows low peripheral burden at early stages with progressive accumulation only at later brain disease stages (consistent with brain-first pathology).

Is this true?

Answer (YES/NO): YES